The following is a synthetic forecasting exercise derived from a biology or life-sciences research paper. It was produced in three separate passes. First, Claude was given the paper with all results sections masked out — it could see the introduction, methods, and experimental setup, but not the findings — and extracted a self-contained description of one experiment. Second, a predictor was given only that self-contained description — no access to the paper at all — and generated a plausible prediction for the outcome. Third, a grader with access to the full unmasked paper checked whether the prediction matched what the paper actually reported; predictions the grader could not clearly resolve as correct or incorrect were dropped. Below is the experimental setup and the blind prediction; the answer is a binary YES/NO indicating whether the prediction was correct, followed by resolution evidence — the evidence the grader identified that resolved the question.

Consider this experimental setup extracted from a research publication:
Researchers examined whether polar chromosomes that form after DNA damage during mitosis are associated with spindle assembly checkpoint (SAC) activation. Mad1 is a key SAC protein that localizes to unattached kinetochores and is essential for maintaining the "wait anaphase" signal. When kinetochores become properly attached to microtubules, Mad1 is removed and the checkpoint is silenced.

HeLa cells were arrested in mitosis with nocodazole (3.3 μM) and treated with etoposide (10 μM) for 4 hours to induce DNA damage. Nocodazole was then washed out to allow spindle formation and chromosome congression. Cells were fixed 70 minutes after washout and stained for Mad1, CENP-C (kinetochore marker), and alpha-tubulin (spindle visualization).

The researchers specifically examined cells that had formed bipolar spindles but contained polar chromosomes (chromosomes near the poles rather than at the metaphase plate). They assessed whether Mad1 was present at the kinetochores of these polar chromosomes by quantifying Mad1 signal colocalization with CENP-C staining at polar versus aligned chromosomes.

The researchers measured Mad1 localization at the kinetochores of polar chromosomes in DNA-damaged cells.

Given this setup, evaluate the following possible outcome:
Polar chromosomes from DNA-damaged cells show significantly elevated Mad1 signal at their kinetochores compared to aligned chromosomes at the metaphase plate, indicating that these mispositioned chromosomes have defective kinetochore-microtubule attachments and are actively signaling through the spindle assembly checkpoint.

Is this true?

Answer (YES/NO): NO